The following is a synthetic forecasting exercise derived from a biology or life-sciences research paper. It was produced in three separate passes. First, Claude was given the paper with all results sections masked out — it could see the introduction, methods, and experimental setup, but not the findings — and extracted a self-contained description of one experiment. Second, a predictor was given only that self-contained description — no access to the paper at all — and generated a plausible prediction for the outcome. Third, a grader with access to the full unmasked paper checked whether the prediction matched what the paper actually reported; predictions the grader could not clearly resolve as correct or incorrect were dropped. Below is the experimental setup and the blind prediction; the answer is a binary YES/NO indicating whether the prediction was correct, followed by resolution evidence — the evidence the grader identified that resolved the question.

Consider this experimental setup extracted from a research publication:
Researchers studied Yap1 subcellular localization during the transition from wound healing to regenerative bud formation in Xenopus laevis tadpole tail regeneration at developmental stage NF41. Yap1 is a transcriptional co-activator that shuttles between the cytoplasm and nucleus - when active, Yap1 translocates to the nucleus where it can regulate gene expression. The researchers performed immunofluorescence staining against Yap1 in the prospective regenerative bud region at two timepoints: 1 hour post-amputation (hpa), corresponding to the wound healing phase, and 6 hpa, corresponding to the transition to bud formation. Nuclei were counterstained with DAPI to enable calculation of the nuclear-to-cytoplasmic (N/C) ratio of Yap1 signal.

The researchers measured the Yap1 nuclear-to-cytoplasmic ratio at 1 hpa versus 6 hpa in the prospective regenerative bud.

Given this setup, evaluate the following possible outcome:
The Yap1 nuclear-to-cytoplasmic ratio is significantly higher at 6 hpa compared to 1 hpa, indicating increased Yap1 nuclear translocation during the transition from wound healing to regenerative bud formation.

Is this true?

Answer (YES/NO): YES